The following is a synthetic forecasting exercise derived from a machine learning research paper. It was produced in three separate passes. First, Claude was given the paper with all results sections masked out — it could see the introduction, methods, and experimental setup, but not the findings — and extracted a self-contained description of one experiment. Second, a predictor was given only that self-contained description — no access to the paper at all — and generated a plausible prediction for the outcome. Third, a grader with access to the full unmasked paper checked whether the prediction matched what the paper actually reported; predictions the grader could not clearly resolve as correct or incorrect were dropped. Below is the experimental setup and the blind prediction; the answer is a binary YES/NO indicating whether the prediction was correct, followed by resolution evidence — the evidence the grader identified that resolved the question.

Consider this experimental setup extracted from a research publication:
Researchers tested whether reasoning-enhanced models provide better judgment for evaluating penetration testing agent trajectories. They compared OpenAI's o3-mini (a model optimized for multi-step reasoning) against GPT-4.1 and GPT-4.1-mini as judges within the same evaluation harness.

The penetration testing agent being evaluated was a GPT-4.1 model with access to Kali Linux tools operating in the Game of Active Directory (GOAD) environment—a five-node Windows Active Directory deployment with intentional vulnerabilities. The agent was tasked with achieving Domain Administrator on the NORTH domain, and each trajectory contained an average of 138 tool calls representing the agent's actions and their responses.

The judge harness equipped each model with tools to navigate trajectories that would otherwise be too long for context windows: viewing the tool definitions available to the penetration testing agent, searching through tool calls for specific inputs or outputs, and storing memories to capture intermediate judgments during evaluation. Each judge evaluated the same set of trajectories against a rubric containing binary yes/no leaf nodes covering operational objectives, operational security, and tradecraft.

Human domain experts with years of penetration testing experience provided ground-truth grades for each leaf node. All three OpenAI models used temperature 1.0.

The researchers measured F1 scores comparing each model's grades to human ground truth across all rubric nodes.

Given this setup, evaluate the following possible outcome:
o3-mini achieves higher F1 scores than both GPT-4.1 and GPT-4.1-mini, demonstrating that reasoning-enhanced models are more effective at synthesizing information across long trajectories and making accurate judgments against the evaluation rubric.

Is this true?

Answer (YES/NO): NO